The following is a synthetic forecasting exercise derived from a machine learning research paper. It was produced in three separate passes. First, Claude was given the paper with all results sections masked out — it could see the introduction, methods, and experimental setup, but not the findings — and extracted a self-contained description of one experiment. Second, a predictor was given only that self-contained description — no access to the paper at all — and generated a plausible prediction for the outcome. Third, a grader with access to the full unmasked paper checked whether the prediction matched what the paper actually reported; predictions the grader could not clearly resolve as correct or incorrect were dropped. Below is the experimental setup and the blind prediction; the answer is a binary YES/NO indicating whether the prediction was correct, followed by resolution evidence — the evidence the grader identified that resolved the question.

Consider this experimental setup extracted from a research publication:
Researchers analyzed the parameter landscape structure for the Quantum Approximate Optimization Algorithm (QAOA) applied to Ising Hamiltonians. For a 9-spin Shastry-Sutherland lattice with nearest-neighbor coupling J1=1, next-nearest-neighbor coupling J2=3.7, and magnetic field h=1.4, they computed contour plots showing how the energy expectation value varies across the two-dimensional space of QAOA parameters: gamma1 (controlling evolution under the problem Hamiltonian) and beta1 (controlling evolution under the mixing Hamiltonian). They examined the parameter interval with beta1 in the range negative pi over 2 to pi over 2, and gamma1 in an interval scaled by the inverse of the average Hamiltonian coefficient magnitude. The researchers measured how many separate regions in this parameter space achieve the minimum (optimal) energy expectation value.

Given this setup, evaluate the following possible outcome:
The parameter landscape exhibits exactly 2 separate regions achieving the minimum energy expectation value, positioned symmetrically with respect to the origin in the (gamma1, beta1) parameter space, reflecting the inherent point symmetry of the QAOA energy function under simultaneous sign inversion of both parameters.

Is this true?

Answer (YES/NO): YES